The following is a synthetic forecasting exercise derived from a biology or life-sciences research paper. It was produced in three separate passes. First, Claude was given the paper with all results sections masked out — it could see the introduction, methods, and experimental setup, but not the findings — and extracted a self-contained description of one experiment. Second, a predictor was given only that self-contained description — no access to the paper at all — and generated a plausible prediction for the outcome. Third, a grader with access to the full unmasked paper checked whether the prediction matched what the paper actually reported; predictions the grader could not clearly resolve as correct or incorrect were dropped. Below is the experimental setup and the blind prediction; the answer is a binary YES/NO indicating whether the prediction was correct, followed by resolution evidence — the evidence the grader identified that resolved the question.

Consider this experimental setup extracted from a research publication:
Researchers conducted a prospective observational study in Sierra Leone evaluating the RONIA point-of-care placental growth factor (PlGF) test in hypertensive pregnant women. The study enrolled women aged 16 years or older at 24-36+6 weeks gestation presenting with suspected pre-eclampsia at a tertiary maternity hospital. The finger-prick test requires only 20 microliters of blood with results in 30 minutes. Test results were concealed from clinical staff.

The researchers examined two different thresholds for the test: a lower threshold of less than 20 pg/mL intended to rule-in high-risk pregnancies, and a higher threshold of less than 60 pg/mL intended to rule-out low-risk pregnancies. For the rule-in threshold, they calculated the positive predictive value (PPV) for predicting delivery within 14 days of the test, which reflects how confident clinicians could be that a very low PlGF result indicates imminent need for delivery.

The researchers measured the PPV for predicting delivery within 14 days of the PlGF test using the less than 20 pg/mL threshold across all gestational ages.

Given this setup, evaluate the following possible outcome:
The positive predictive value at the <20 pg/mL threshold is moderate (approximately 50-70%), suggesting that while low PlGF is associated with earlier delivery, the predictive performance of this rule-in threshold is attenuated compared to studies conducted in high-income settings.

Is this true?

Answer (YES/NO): NO